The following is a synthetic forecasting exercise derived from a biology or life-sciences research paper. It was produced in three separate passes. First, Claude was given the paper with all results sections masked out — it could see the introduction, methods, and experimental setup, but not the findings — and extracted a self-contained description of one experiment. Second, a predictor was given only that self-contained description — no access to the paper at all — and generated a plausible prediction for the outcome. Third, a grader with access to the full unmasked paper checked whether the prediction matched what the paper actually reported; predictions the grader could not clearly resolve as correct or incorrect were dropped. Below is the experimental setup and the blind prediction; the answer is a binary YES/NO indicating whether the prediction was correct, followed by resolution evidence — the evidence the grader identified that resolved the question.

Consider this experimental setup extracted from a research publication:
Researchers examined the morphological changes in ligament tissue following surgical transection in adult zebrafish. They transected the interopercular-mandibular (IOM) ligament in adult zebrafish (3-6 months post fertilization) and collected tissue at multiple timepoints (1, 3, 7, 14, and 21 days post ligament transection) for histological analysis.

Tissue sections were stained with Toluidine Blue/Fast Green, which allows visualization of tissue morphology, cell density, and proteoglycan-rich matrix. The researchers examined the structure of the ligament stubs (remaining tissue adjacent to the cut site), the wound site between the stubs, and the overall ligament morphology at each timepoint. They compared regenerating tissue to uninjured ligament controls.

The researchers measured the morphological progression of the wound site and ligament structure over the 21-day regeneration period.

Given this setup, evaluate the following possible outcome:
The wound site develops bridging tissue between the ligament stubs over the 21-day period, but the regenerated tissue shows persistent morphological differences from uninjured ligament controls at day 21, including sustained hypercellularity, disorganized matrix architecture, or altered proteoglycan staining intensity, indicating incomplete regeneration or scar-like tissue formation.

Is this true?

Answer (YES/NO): NO